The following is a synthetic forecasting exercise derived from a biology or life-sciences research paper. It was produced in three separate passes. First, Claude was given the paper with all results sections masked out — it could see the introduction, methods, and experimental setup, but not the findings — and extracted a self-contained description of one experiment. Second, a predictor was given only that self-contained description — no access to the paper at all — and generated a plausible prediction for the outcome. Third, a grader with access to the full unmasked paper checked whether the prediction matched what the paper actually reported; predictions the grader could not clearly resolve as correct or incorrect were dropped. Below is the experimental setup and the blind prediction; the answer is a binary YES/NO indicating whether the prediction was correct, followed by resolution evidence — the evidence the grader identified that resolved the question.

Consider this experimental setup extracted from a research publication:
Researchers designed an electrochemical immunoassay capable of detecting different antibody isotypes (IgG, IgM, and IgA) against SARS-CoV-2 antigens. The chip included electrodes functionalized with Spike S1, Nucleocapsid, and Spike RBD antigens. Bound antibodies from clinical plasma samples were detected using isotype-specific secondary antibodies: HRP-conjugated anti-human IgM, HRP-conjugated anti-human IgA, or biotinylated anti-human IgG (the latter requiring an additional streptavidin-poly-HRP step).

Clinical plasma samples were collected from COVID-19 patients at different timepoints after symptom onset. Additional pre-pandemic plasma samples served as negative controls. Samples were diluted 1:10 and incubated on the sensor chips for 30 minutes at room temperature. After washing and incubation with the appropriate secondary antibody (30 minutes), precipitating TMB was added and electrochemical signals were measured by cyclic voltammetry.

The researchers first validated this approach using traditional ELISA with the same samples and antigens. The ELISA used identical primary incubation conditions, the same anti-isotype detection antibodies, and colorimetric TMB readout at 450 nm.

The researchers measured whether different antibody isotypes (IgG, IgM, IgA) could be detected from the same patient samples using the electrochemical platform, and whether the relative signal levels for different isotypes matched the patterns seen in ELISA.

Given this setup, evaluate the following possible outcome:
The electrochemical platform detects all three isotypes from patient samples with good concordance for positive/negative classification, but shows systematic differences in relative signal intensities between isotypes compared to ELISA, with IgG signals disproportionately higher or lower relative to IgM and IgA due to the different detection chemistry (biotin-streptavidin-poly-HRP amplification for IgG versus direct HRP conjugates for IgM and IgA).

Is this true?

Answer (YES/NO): NO